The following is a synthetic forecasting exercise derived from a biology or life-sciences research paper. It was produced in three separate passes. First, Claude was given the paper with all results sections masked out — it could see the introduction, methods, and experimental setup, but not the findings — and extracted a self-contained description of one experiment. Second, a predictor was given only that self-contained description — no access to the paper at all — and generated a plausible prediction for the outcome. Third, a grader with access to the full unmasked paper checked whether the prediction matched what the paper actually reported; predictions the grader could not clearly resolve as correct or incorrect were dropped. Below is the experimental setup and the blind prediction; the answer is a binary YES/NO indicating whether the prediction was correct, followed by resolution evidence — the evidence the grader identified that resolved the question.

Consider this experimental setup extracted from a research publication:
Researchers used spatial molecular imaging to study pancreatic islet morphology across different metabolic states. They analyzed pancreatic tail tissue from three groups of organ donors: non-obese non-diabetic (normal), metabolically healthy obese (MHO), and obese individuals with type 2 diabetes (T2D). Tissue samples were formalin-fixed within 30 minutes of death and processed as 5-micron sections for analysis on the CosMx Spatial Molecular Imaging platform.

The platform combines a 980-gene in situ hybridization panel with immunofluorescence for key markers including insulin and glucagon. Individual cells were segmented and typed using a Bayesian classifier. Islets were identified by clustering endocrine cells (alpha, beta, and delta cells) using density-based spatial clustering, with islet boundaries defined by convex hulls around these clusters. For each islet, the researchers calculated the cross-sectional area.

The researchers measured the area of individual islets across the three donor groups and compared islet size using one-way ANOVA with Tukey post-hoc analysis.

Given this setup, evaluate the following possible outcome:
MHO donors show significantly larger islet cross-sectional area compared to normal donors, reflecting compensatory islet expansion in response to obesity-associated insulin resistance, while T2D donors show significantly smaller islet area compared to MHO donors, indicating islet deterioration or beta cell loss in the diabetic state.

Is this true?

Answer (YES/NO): YES